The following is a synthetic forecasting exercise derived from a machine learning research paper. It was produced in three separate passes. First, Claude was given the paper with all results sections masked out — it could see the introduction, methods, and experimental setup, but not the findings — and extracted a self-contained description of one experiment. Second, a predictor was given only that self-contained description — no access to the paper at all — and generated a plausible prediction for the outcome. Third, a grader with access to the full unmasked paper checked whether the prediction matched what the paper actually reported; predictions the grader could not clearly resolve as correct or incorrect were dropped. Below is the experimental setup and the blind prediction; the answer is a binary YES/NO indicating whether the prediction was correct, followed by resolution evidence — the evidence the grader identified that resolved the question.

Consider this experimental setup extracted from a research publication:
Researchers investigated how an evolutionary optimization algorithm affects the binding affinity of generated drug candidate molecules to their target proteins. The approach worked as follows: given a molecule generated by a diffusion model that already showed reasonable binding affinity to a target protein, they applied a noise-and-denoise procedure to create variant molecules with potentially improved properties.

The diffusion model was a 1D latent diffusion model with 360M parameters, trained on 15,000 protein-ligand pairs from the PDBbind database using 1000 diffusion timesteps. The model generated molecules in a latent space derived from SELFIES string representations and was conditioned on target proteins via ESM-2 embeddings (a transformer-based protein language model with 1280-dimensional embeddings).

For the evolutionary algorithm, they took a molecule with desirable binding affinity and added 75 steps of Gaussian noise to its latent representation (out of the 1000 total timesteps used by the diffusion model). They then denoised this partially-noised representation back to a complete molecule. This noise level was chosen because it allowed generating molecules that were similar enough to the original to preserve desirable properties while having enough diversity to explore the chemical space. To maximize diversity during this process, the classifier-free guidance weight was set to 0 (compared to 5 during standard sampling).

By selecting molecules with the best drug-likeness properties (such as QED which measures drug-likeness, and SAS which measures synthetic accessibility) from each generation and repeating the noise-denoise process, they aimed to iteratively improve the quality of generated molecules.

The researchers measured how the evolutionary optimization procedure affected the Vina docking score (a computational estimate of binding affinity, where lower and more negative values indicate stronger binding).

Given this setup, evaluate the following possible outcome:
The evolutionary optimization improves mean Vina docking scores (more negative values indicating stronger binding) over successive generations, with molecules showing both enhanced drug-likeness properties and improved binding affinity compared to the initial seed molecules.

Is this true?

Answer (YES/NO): NO